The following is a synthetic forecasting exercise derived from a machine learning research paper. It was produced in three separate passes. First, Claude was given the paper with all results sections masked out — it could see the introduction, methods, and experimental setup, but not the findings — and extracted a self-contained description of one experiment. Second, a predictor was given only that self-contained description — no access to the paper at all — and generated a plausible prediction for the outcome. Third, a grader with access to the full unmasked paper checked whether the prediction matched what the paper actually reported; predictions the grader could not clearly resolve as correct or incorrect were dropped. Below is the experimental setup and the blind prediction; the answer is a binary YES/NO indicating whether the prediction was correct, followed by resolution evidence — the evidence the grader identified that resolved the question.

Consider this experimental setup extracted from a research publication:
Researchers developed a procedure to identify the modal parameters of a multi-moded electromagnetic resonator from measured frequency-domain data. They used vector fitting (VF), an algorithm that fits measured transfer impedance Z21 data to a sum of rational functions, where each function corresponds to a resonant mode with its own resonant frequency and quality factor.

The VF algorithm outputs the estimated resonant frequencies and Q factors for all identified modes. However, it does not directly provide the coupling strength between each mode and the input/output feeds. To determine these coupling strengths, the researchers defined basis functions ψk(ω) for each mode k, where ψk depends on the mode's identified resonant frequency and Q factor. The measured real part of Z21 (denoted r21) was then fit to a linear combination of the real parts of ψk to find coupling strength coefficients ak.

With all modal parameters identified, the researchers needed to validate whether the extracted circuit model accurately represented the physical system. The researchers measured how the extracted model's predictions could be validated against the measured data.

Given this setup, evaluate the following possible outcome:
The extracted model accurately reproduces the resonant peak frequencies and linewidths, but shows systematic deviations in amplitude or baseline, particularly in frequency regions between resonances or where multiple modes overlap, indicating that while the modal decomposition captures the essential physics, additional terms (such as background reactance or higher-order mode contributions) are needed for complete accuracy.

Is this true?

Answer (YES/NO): NO